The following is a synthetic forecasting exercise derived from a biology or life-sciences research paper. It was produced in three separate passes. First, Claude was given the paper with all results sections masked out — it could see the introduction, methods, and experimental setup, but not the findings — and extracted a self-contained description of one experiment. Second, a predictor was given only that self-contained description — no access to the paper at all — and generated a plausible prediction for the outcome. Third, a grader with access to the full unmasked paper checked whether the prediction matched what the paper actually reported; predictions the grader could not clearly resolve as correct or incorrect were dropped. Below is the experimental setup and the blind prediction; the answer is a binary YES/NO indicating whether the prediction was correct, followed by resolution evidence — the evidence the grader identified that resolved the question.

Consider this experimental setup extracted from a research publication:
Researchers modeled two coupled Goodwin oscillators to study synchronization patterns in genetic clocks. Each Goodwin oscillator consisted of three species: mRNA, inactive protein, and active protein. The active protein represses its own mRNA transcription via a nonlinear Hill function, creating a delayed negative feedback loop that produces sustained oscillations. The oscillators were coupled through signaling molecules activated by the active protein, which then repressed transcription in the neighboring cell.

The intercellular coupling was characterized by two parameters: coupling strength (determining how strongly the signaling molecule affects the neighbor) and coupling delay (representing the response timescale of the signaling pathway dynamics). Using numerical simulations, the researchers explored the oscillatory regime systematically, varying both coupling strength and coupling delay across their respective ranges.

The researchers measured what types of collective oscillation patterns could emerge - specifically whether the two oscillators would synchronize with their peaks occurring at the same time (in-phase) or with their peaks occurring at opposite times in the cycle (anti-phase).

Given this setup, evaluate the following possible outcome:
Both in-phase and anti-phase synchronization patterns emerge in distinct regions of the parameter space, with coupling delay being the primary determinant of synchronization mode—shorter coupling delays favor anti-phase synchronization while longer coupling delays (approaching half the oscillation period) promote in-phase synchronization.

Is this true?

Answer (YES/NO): NO